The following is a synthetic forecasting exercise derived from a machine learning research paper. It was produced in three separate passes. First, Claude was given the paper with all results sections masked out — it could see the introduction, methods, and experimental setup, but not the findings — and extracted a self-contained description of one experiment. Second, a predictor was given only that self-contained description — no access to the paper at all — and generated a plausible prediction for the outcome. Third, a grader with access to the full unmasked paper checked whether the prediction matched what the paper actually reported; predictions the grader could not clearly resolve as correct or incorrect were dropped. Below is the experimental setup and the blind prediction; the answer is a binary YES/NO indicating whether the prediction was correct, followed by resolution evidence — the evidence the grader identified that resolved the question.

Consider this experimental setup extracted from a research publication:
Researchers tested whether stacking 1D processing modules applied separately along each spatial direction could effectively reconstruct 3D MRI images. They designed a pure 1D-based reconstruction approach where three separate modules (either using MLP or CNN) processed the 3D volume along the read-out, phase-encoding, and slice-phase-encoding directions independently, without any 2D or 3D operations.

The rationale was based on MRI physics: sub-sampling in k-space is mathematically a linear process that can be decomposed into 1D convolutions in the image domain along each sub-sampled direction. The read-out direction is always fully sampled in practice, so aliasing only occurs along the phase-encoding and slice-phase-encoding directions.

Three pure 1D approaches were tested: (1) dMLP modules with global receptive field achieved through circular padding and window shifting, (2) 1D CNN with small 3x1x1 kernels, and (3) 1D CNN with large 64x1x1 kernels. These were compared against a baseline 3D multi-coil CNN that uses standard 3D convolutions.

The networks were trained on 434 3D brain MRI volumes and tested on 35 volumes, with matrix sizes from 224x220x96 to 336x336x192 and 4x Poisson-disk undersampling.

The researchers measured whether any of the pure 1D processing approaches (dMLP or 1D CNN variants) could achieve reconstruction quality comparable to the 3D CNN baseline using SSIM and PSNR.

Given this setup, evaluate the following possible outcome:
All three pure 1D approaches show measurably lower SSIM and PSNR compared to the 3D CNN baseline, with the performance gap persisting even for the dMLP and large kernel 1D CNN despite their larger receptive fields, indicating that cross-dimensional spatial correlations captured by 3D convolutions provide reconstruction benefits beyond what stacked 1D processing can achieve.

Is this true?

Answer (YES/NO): NO